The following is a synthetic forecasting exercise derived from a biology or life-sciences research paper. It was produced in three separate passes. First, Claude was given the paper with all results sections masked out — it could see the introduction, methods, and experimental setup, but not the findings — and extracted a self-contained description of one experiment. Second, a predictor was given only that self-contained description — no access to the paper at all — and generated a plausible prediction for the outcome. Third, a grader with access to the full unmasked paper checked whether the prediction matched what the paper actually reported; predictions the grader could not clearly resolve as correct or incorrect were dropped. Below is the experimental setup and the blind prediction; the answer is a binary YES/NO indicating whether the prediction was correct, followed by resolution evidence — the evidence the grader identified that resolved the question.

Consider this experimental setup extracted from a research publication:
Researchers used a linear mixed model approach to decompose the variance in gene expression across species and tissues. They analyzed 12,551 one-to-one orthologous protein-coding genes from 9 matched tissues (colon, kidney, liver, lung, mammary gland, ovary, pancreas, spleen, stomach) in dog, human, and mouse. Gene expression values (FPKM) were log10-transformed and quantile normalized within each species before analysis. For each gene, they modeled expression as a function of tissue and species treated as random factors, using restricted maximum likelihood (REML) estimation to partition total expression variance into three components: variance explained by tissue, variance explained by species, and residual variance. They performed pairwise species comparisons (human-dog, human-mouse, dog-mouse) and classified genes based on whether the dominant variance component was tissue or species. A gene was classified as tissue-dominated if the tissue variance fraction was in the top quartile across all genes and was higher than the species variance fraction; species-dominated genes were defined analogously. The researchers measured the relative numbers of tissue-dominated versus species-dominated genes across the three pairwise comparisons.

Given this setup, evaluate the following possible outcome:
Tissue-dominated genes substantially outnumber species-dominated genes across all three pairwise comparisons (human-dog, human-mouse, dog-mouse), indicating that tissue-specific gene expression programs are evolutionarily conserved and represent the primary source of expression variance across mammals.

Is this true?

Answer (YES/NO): NO